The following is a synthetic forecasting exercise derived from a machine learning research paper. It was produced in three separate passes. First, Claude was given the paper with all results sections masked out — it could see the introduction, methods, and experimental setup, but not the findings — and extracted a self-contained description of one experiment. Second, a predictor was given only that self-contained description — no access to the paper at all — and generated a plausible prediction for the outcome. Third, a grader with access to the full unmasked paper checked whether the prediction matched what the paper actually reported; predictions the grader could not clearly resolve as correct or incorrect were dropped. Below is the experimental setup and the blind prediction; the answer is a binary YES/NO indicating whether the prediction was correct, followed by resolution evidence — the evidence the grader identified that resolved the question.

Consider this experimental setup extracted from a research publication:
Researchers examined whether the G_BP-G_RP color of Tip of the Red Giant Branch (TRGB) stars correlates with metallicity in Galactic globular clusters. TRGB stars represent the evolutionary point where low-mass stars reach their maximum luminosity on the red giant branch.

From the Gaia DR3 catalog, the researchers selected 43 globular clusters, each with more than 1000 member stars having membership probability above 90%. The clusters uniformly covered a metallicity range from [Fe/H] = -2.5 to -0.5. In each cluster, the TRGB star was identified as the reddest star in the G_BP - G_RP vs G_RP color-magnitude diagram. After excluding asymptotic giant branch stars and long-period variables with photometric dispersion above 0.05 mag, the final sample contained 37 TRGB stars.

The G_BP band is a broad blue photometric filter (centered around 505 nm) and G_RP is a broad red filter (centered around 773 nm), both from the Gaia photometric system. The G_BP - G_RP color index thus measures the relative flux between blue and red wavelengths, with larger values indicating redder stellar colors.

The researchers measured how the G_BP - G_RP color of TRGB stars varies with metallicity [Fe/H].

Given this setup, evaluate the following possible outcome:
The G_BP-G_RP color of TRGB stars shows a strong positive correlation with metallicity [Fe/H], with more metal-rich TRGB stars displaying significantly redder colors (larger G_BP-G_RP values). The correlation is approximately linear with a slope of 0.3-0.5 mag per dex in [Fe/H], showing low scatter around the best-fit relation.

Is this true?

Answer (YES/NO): NO